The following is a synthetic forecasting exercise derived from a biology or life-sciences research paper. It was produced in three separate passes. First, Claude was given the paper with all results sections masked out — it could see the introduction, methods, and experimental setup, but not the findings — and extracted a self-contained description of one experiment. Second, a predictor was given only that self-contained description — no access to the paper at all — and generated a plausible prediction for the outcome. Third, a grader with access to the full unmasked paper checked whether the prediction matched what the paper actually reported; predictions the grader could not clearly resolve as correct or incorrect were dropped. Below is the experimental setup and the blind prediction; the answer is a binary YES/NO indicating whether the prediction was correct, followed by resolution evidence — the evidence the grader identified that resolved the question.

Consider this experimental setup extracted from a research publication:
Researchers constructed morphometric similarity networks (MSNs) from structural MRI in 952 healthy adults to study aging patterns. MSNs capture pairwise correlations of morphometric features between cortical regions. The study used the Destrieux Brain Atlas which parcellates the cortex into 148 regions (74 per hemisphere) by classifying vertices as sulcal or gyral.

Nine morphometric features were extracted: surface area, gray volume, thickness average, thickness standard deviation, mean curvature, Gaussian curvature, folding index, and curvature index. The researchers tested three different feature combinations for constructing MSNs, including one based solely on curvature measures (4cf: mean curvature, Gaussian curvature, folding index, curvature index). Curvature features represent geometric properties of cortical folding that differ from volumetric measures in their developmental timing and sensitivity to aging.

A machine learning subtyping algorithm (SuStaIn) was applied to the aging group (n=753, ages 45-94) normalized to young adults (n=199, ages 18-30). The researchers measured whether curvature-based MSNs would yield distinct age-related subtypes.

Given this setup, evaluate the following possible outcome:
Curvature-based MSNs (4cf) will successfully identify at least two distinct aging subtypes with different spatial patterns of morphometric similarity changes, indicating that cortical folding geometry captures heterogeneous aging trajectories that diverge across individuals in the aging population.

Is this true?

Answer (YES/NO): NO